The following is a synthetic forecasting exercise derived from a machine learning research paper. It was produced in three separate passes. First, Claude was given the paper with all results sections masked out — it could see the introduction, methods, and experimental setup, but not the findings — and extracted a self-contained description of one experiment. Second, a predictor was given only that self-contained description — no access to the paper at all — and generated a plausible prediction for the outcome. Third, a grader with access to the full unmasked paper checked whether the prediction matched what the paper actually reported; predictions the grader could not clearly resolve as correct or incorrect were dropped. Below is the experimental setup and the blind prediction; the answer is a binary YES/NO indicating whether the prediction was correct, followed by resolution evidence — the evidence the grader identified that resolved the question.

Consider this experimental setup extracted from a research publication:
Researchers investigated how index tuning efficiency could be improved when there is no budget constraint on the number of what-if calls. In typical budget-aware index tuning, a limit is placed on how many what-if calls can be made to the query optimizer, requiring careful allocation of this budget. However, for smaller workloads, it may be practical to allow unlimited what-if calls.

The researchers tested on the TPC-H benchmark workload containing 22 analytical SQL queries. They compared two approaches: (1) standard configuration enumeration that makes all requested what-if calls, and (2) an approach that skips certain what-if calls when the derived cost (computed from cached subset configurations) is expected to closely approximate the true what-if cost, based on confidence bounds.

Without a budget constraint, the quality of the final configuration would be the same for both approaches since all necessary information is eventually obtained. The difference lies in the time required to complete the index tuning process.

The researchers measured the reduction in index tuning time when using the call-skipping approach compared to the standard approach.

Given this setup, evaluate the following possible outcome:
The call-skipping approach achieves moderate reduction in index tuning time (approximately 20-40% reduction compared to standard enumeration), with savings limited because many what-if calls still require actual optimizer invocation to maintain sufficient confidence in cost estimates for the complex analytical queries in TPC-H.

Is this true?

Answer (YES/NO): NO